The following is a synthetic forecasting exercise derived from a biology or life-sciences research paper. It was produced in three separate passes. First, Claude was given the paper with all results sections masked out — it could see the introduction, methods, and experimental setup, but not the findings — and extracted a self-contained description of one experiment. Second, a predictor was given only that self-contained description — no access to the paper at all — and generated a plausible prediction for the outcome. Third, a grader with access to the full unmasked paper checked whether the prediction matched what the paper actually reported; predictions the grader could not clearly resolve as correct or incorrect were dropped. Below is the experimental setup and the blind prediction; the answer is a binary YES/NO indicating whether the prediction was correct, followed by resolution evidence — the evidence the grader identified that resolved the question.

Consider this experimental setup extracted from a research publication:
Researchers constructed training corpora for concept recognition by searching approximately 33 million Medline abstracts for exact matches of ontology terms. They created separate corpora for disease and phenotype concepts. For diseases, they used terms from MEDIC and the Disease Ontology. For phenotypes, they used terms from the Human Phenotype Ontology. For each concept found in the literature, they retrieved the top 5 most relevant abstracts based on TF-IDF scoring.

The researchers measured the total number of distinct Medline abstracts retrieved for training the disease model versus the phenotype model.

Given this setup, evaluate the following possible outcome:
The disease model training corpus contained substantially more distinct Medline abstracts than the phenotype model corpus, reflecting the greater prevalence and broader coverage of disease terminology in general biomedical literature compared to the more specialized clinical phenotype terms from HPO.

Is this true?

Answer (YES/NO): YES